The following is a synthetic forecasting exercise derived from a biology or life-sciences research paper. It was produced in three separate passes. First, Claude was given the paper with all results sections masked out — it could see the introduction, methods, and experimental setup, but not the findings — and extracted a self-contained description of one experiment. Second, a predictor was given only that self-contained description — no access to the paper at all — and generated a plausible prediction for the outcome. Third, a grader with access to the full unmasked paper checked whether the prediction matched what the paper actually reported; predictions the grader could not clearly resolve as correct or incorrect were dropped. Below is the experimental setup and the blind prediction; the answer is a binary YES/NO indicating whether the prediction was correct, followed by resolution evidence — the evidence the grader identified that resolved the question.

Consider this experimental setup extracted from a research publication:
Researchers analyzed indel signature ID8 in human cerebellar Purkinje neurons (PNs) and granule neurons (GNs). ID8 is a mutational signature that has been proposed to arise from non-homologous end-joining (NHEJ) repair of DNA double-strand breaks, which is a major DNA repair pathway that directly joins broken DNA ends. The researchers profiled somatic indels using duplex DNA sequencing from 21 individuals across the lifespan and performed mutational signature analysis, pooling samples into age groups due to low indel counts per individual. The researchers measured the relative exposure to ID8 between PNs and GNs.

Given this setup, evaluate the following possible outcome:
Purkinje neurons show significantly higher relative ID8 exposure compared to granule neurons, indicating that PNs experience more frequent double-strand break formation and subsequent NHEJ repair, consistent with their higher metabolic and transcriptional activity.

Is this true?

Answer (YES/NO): YES